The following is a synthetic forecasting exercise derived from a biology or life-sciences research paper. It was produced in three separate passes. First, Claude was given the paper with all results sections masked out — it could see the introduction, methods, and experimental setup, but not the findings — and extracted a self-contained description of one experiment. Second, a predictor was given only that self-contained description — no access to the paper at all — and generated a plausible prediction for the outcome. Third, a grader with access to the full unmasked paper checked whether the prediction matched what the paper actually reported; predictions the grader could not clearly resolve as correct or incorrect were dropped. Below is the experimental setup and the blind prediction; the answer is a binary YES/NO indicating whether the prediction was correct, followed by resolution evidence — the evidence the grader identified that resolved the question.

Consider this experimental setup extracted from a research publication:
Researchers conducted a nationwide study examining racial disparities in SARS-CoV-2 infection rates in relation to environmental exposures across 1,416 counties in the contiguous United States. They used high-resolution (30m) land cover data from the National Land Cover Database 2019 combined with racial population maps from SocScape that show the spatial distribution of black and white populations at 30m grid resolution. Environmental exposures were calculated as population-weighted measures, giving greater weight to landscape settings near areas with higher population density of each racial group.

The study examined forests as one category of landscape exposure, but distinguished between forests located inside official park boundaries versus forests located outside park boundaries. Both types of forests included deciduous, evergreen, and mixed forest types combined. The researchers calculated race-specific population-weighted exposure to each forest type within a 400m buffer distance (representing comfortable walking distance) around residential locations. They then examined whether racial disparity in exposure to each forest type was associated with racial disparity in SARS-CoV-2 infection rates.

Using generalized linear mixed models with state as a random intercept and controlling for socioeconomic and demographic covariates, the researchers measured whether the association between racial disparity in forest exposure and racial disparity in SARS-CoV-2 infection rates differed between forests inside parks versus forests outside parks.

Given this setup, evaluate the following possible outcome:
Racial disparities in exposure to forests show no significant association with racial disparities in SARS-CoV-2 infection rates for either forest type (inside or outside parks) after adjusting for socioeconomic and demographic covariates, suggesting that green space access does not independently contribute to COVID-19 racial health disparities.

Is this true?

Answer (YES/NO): NO